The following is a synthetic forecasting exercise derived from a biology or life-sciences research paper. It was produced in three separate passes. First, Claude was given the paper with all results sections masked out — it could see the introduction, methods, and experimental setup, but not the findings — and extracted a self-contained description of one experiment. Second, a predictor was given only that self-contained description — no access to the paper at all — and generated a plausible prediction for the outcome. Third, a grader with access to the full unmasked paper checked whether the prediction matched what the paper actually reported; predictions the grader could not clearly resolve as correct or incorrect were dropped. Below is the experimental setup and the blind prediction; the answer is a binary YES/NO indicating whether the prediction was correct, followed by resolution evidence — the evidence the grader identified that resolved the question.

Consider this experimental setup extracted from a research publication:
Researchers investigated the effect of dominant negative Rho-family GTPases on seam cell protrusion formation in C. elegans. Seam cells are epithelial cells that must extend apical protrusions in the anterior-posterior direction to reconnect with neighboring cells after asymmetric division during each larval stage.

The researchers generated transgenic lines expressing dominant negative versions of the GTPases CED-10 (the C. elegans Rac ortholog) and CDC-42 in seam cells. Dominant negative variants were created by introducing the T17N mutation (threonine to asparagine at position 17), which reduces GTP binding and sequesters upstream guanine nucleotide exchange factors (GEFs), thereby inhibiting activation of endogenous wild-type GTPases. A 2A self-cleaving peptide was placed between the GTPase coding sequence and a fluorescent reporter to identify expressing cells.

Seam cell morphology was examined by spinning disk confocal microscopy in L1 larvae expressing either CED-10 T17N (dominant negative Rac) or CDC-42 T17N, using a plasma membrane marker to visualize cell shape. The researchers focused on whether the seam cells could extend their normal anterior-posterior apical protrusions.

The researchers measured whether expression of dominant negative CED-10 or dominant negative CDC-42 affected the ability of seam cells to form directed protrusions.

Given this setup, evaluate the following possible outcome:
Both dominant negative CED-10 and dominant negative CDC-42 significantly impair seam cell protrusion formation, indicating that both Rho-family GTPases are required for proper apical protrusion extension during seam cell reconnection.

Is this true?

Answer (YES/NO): NO